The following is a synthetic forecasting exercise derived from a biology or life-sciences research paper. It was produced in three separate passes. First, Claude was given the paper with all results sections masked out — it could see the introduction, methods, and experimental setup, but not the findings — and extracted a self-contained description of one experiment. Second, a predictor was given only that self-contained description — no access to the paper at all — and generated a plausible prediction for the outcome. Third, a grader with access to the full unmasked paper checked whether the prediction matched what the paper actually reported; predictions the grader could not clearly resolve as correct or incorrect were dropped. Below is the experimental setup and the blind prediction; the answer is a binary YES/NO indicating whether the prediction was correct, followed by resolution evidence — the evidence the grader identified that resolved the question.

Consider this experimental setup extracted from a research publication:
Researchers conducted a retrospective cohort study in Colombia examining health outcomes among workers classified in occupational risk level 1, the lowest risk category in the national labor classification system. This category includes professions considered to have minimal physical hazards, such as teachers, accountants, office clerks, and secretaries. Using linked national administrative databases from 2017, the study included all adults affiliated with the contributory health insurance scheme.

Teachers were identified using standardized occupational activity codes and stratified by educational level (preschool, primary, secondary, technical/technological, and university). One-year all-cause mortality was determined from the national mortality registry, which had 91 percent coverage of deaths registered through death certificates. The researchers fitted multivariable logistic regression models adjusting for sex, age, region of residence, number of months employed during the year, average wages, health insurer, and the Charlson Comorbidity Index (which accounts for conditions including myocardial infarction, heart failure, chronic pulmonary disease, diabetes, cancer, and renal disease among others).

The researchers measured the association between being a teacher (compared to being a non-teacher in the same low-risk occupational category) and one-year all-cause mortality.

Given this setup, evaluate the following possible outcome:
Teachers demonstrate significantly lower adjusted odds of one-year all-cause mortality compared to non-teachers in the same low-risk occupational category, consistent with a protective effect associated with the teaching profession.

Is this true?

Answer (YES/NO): NO